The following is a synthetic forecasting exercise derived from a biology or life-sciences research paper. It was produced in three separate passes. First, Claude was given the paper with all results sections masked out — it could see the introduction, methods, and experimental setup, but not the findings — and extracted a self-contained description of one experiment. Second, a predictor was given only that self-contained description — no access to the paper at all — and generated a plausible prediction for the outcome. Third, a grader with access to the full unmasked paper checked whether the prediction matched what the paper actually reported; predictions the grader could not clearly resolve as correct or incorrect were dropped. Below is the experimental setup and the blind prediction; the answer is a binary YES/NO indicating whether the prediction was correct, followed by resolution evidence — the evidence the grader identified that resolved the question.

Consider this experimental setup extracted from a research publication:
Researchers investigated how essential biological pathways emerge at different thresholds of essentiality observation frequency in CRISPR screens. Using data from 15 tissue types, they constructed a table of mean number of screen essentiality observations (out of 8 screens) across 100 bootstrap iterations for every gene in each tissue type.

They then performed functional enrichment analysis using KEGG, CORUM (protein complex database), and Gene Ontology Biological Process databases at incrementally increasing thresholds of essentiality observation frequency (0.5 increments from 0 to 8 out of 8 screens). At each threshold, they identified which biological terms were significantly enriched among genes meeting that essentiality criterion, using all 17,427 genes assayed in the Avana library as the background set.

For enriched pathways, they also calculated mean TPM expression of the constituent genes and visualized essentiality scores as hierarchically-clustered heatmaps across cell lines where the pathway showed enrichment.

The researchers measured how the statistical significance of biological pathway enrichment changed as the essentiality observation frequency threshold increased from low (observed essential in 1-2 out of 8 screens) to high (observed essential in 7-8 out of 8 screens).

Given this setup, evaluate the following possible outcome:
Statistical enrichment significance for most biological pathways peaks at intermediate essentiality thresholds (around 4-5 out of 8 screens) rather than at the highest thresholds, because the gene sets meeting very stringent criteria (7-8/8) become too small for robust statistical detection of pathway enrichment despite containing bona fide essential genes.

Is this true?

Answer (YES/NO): NO